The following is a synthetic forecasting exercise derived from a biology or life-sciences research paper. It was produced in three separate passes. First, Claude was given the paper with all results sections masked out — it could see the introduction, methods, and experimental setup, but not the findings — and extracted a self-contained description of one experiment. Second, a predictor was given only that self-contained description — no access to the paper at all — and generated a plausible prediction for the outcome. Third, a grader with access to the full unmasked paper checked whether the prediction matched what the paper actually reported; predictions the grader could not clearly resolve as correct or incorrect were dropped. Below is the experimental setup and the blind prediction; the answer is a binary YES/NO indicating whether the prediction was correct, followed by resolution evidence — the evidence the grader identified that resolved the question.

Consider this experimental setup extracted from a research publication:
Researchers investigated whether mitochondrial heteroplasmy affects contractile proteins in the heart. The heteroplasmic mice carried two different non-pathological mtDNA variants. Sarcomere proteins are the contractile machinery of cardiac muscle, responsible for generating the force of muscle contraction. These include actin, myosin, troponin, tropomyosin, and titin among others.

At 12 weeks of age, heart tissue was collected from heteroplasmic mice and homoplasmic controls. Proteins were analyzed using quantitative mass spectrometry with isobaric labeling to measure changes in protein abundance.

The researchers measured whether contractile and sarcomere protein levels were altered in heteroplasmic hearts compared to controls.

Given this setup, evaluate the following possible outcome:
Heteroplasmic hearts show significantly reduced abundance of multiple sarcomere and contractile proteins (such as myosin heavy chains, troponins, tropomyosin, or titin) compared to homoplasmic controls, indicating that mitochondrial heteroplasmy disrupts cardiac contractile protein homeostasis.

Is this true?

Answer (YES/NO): NO